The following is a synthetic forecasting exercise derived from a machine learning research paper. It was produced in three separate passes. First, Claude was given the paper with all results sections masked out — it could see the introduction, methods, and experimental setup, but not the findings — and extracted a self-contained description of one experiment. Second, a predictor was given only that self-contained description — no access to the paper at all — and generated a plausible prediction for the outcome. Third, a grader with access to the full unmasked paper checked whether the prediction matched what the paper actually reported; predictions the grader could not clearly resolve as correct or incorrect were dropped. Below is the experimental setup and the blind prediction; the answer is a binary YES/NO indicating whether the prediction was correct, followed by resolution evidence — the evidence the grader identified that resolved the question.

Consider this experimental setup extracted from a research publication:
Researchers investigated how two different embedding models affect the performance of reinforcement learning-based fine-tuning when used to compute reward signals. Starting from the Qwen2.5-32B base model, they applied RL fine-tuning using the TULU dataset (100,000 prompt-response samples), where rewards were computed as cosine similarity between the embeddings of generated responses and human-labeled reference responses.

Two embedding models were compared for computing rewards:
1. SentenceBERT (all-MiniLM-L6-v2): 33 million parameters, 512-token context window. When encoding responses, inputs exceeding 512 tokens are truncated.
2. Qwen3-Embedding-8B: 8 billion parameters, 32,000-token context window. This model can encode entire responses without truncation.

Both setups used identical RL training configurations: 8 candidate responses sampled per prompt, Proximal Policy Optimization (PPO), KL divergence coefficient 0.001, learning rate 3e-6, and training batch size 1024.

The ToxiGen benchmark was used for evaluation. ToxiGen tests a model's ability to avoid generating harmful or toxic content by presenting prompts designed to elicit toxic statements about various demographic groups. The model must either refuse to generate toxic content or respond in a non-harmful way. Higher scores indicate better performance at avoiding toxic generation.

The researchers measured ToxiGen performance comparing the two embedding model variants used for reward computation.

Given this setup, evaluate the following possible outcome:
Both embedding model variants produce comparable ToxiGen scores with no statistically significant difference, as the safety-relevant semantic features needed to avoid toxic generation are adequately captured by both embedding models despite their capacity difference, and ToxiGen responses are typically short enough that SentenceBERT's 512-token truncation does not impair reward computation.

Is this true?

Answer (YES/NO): NO